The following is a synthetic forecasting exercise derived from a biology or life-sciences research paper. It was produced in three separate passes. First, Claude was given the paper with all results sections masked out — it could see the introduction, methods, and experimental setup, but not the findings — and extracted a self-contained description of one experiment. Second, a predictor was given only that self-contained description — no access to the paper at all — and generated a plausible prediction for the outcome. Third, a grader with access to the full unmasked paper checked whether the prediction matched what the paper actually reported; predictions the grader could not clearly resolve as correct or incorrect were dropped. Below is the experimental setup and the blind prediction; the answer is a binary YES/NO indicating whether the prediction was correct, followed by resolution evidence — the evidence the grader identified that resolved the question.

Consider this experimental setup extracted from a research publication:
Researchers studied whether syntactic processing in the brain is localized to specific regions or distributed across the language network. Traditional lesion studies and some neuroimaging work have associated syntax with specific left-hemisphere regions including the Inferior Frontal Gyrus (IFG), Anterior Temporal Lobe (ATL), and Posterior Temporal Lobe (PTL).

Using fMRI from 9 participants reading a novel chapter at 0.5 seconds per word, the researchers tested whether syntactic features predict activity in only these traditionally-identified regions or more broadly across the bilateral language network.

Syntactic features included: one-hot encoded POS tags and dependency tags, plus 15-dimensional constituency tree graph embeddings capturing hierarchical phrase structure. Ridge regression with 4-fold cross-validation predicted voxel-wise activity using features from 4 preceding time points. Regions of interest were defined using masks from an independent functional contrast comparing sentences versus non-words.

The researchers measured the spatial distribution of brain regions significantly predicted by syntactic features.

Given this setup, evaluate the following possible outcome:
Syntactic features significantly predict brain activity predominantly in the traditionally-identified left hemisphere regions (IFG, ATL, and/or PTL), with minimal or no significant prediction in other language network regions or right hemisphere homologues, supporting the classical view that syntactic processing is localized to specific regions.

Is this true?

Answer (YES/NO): NO